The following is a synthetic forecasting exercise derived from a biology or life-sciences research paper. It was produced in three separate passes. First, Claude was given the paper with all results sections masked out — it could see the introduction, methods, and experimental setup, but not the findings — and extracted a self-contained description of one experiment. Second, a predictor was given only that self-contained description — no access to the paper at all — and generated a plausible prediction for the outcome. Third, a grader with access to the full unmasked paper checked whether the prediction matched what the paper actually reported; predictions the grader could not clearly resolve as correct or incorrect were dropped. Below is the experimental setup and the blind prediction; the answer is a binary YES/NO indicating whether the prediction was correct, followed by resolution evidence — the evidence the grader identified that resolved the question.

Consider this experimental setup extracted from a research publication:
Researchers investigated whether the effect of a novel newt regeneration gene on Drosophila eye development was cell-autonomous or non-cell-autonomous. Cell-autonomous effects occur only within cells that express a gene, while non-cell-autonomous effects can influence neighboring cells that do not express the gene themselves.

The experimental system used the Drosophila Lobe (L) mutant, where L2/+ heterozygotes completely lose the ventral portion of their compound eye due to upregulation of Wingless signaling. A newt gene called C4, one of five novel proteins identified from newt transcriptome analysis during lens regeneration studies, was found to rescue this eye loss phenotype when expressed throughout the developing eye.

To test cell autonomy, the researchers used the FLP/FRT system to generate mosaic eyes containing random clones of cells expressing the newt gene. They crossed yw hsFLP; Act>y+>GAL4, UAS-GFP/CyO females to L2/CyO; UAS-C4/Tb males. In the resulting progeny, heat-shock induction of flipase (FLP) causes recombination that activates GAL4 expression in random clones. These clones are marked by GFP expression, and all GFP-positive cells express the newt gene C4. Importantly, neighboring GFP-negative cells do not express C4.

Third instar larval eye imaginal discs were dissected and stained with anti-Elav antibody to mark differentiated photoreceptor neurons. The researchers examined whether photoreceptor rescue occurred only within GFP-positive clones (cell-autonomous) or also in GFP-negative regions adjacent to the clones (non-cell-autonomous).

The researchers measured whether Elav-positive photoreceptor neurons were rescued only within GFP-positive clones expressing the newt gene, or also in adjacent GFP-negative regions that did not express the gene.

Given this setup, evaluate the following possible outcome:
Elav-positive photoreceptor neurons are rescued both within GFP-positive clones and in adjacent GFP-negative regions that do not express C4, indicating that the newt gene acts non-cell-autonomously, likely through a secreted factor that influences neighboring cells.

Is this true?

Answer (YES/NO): YES